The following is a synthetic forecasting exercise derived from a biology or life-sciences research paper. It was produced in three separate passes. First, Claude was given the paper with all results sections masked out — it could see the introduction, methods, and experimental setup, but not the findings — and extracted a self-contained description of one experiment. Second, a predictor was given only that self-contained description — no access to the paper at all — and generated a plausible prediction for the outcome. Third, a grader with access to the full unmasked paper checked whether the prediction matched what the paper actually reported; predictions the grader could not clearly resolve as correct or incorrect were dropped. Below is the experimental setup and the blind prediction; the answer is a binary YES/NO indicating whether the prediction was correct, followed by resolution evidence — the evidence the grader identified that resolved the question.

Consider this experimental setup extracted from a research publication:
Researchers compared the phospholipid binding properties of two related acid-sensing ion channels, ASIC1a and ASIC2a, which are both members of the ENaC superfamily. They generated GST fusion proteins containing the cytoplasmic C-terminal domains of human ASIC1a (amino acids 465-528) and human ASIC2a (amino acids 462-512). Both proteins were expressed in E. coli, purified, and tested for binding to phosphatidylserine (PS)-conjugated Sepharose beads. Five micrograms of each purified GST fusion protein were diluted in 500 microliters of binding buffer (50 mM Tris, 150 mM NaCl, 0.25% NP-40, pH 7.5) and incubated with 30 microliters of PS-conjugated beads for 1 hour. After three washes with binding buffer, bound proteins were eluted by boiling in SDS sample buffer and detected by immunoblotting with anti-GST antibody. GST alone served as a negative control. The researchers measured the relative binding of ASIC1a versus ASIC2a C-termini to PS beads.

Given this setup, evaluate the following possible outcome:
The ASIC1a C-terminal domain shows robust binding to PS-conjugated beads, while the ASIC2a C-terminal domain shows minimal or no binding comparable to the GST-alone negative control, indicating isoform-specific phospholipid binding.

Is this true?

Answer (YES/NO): NO